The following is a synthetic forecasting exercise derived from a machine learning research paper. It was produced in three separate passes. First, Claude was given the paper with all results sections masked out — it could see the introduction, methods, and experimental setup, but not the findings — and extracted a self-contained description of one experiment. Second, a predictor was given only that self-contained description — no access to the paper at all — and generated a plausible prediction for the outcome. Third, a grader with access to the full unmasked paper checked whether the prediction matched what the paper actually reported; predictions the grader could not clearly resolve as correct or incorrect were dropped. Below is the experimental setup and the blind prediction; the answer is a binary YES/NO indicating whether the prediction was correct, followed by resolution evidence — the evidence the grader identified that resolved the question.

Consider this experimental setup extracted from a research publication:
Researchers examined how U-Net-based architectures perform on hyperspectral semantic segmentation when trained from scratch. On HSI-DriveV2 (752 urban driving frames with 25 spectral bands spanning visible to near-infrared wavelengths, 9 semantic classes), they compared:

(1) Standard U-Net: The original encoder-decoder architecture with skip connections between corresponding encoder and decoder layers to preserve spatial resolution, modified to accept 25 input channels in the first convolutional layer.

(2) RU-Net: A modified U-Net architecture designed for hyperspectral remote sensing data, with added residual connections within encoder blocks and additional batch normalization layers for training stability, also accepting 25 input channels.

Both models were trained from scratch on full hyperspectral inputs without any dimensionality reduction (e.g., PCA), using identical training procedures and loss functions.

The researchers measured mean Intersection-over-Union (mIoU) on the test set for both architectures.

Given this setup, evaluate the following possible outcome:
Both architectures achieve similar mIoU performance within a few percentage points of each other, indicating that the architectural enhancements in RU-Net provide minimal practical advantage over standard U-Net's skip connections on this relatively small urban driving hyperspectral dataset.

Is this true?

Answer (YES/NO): NO